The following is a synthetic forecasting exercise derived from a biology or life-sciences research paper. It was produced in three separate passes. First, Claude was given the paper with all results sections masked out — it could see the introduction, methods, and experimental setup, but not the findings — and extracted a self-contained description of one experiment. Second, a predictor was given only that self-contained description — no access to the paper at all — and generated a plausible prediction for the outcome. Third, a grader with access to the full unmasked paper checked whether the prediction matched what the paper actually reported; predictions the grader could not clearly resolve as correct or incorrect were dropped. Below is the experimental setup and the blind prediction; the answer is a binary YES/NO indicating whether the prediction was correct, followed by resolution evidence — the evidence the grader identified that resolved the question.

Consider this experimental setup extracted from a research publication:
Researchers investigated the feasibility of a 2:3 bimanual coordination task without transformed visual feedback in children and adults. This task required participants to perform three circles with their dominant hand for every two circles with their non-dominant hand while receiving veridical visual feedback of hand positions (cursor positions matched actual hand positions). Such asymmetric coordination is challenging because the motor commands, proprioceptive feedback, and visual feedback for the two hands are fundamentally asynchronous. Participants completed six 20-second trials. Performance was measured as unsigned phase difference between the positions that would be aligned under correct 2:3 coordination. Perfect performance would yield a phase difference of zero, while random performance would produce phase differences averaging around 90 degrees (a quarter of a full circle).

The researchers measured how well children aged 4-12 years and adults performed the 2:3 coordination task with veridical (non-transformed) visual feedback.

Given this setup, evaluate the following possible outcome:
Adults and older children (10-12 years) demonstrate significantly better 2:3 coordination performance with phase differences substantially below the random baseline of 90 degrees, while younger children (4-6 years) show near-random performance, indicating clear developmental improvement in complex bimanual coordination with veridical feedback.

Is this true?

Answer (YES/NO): NO